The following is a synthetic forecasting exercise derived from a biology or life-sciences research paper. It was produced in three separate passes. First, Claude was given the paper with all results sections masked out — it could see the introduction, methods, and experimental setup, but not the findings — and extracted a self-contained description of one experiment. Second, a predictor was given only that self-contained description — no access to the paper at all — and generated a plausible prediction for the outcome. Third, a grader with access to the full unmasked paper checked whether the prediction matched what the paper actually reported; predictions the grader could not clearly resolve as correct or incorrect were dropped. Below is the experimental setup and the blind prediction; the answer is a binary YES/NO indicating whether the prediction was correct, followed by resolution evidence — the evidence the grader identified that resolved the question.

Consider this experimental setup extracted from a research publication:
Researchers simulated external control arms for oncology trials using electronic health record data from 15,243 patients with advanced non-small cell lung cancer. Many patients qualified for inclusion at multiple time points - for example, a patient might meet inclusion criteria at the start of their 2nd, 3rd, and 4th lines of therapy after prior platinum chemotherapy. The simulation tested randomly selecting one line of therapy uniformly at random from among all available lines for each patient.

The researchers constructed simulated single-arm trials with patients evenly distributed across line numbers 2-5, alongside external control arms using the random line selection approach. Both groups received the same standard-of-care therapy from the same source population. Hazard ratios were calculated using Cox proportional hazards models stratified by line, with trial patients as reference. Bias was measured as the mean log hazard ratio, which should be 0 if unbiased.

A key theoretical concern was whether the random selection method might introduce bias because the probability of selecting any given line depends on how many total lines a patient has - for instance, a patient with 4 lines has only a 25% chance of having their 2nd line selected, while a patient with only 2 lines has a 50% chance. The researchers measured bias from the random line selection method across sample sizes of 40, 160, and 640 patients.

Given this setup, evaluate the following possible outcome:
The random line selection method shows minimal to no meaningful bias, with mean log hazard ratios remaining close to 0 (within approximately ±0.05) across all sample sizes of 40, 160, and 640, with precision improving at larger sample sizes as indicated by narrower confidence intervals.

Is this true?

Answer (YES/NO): NO